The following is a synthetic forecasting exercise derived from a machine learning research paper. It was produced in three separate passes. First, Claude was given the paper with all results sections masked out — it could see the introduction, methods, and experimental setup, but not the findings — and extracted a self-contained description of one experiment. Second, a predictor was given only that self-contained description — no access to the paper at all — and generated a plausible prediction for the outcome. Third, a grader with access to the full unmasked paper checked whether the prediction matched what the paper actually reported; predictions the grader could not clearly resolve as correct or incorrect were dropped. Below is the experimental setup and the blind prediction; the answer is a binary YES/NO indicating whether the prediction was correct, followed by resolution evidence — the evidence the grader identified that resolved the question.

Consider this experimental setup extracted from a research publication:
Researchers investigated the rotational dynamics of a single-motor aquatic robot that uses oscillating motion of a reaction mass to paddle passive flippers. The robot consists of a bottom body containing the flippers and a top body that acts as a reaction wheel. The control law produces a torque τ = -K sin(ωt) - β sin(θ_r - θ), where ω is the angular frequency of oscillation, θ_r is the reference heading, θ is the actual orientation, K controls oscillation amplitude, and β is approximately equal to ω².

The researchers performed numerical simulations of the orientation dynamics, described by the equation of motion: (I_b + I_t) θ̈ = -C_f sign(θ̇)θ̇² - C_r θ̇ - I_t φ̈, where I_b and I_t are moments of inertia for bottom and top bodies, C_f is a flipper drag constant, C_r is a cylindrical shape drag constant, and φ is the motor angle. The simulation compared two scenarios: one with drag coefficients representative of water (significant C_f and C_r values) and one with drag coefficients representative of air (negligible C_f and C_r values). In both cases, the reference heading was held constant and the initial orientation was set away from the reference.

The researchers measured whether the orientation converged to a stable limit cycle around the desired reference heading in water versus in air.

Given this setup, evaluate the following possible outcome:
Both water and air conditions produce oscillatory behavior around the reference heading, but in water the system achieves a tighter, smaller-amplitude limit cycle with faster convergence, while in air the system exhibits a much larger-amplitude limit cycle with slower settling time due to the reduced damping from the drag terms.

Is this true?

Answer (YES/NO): NO